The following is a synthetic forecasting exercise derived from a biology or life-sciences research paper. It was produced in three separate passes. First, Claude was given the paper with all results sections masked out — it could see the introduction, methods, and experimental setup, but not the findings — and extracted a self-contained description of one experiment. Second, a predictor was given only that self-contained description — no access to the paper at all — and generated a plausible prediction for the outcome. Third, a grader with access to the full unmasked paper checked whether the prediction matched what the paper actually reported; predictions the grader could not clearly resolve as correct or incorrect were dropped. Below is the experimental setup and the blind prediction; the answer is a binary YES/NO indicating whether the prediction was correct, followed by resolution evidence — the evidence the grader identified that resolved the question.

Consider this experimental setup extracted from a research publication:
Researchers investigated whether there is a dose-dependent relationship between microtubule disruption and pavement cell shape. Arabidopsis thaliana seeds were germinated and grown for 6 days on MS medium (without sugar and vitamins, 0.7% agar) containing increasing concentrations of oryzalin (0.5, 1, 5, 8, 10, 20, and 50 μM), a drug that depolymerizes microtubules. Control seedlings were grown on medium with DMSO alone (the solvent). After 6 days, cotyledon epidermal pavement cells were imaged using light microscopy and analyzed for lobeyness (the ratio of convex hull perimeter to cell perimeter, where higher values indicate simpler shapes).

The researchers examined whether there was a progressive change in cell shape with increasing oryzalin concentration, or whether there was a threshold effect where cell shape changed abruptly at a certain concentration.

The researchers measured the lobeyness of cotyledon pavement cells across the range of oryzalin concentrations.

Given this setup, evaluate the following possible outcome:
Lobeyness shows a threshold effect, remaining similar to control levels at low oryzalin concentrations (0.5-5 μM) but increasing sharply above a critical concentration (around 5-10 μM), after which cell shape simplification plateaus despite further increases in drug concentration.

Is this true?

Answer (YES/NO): NO